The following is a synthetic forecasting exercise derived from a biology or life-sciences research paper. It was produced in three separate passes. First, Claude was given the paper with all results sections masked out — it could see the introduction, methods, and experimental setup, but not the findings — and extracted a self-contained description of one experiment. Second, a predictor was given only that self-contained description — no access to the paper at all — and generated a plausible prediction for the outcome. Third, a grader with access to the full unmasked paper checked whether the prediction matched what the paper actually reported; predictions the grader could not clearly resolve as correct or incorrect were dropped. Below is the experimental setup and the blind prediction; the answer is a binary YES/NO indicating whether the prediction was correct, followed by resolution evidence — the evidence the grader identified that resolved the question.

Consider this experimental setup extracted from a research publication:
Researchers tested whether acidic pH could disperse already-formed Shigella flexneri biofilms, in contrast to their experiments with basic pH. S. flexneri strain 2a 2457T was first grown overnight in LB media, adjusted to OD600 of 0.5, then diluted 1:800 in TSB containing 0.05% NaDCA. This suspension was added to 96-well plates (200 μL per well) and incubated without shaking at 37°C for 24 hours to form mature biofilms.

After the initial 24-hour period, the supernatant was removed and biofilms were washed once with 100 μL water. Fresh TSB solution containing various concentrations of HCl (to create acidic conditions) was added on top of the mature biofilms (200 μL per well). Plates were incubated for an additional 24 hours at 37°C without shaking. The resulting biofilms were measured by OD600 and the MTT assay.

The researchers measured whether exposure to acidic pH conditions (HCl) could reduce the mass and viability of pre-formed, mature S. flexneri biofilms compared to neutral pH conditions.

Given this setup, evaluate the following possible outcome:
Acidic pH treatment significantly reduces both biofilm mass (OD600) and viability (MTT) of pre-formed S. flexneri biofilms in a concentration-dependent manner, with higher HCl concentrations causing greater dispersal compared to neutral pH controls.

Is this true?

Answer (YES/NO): NO